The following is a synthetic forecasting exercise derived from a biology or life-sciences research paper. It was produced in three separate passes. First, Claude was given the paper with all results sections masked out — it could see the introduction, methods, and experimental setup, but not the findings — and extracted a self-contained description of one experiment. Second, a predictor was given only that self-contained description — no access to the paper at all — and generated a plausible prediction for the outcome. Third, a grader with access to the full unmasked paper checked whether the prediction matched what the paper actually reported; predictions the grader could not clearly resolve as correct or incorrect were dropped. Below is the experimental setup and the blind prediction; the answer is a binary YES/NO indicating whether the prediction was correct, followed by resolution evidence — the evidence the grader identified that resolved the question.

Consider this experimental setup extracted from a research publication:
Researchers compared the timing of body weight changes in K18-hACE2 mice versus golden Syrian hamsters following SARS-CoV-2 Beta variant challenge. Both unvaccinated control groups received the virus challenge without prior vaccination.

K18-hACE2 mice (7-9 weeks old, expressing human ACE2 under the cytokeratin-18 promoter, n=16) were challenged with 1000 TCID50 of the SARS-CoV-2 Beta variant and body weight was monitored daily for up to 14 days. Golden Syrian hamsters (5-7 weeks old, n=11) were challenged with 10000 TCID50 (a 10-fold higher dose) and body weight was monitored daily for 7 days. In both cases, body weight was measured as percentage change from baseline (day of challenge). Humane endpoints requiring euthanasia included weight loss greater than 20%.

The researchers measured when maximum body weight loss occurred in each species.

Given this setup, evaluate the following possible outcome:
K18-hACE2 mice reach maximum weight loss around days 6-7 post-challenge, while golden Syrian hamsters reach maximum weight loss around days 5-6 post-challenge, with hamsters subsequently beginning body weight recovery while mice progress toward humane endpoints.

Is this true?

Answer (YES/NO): NO